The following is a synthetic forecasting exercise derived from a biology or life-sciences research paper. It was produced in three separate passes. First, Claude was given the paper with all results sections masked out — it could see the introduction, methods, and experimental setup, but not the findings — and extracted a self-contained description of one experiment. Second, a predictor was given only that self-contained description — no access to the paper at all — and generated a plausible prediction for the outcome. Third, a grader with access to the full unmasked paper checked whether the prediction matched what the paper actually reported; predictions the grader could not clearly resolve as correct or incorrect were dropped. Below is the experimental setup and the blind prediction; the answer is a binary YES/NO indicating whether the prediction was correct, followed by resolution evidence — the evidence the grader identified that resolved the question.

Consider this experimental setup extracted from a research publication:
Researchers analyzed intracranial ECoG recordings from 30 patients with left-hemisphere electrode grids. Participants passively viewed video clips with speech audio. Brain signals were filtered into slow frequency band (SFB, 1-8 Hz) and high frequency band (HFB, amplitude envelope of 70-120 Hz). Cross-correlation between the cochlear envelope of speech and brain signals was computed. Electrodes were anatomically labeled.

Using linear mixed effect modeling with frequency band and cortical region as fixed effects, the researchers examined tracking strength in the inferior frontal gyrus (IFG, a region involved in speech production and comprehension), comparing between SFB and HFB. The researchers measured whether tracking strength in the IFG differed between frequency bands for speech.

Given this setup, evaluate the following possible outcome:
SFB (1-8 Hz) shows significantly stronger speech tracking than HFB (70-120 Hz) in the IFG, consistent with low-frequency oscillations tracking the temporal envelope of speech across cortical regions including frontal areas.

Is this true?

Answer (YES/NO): YES